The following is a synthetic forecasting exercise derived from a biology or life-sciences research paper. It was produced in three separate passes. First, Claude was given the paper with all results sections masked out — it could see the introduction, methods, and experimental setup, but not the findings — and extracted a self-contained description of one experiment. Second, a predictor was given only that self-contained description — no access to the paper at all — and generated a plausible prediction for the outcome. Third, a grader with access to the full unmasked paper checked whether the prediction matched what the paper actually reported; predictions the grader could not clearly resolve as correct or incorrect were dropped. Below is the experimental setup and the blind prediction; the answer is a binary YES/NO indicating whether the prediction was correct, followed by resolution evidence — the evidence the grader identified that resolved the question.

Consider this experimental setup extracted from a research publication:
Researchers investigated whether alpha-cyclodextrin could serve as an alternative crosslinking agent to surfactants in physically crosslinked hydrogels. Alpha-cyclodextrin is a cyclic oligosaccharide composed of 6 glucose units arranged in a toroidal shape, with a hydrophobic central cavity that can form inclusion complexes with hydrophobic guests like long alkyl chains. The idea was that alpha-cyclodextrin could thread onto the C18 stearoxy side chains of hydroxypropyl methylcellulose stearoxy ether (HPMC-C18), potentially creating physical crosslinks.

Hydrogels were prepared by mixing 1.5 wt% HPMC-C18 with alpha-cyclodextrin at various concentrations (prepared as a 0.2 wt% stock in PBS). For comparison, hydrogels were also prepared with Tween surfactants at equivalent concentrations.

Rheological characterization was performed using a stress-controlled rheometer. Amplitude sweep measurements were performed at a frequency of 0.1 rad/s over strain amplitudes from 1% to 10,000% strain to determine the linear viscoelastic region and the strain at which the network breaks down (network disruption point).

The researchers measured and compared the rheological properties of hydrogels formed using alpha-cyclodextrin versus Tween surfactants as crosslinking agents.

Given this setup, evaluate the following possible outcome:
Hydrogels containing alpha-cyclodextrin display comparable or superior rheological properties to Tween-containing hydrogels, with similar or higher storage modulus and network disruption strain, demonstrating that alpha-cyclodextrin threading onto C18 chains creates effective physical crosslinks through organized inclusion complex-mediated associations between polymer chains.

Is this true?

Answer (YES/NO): NO